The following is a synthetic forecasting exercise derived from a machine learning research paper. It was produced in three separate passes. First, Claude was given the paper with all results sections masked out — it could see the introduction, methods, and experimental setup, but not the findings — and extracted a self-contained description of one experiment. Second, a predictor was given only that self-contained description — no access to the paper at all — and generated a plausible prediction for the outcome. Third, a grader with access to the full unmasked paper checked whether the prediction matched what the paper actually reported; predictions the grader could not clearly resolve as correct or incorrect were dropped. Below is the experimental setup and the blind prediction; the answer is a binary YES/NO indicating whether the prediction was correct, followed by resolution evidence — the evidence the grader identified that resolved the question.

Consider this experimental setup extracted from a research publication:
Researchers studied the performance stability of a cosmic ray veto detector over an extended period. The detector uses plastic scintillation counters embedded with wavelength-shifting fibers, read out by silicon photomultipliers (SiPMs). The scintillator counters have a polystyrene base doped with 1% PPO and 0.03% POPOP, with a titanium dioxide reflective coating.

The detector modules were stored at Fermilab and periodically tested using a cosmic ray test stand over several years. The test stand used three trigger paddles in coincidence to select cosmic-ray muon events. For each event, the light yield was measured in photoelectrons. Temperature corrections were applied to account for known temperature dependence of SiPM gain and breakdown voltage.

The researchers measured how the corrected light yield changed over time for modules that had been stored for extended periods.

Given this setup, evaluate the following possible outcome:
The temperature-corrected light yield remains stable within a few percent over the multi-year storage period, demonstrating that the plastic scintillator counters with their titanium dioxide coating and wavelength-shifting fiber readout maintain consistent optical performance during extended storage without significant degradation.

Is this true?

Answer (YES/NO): NO